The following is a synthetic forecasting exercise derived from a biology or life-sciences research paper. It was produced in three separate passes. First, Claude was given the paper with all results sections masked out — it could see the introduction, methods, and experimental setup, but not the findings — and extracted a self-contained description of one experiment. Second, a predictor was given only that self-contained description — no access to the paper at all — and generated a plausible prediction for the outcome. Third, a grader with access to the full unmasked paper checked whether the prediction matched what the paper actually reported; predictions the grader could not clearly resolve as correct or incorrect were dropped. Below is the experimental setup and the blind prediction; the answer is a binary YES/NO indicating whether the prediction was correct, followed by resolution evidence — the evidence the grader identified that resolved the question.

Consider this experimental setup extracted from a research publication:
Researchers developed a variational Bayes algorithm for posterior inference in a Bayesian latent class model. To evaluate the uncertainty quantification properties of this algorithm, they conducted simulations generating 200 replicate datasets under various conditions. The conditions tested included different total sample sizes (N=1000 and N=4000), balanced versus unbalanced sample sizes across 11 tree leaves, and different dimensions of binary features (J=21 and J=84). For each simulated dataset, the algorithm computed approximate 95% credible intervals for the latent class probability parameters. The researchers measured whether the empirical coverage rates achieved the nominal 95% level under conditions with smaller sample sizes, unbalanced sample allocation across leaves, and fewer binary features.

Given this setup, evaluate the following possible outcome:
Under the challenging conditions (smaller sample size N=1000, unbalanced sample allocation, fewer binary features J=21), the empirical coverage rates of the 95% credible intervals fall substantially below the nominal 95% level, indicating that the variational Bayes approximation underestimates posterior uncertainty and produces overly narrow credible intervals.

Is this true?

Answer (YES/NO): NO